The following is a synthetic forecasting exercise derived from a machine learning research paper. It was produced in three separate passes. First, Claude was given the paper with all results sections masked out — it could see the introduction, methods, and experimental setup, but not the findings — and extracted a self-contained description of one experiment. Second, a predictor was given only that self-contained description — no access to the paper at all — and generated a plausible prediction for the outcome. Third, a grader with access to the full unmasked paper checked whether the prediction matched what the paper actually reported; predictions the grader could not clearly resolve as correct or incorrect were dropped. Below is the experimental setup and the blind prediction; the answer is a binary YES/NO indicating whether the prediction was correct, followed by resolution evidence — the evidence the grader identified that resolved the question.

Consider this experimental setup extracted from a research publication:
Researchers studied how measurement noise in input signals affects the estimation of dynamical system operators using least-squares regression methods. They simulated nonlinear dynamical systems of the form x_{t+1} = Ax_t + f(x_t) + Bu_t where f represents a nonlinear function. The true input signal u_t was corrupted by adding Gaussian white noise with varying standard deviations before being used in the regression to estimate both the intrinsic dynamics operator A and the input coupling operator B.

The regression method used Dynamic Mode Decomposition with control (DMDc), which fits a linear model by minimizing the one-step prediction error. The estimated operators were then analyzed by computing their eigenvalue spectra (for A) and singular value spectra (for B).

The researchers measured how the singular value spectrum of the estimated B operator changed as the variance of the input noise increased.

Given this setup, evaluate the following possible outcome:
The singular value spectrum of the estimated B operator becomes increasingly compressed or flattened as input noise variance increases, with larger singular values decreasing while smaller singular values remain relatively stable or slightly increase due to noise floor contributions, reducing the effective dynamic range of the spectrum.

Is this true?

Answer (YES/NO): NO